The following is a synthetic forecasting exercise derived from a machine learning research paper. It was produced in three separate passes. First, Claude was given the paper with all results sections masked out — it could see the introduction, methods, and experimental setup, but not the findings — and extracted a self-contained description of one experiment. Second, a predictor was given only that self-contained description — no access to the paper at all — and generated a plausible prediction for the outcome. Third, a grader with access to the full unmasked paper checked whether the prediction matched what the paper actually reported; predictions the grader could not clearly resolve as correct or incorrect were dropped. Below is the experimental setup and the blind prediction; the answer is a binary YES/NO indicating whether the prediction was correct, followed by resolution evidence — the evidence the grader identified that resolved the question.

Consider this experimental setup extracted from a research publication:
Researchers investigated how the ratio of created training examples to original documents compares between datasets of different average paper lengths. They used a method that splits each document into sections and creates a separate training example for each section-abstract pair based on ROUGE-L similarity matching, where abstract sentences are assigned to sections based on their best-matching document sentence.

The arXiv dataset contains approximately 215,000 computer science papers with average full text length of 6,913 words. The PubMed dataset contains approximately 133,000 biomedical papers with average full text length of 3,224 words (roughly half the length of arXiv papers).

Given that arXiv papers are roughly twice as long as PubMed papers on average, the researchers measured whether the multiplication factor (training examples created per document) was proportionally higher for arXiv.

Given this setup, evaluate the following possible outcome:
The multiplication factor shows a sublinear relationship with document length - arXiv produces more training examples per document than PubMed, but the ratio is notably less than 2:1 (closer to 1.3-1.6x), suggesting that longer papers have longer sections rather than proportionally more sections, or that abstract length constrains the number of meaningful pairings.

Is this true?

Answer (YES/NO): NO